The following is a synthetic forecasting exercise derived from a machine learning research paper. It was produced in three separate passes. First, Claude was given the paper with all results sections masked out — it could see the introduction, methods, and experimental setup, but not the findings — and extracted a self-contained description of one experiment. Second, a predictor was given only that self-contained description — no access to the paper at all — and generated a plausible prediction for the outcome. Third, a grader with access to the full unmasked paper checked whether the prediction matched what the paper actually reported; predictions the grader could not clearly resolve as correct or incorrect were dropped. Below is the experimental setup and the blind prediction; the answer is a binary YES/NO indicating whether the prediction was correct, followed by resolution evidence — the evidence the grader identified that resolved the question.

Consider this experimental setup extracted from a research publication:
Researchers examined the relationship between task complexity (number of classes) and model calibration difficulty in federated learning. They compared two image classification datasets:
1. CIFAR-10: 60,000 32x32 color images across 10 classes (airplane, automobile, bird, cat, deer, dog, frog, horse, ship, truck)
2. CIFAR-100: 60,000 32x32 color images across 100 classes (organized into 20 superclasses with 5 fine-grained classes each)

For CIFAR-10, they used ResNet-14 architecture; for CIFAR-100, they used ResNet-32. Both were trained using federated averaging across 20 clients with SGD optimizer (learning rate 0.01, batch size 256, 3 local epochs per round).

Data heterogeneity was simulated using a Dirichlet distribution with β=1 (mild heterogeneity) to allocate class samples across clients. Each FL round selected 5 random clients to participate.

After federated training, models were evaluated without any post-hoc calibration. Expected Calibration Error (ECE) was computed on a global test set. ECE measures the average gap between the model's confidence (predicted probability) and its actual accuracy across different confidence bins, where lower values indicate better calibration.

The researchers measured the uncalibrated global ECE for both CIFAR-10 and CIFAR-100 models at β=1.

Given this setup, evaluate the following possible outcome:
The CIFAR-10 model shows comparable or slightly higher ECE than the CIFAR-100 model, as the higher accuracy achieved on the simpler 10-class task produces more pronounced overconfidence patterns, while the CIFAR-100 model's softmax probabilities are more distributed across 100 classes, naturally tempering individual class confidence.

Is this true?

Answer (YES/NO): NO